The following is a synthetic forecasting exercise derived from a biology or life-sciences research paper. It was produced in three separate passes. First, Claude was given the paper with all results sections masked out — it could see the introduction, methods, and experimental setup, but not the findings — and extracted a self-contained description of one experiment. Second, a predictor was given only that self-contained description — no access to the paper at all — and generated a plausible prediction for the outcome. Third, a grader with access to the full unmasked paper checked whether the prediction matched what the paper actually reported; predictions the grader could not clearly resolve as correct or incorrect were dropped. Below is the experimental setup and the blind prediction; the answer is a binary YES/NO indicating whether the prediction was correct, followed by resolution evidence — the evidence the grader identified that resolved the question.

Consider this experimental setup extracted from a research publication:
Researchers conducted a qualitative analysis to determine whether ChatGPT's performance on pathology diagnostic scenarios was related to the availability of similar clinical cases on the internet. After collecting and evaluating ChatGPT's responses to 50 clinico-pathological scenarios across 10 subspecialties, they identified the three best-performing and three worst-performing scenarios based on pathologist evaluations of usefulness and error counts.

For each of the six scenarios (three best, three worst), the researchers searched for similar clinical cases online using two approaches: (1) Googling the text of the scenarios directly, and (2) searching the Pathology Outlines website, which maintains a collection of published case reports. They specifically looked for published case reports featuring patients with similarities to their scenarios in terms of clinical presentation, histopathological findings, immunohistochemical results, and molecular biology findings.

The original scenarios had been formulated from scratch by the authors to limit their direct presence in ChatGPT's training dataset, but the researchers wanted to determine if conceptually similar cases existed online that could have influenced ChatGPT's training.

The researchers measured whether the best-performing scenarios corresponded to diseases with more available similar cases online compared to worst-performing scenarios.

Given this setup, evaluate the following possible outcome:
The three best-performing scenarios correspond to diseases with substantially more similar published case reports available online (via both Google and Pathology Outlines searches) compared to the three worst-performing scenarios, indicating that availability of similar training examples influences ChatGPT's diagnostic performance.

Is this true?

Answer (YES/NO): NO